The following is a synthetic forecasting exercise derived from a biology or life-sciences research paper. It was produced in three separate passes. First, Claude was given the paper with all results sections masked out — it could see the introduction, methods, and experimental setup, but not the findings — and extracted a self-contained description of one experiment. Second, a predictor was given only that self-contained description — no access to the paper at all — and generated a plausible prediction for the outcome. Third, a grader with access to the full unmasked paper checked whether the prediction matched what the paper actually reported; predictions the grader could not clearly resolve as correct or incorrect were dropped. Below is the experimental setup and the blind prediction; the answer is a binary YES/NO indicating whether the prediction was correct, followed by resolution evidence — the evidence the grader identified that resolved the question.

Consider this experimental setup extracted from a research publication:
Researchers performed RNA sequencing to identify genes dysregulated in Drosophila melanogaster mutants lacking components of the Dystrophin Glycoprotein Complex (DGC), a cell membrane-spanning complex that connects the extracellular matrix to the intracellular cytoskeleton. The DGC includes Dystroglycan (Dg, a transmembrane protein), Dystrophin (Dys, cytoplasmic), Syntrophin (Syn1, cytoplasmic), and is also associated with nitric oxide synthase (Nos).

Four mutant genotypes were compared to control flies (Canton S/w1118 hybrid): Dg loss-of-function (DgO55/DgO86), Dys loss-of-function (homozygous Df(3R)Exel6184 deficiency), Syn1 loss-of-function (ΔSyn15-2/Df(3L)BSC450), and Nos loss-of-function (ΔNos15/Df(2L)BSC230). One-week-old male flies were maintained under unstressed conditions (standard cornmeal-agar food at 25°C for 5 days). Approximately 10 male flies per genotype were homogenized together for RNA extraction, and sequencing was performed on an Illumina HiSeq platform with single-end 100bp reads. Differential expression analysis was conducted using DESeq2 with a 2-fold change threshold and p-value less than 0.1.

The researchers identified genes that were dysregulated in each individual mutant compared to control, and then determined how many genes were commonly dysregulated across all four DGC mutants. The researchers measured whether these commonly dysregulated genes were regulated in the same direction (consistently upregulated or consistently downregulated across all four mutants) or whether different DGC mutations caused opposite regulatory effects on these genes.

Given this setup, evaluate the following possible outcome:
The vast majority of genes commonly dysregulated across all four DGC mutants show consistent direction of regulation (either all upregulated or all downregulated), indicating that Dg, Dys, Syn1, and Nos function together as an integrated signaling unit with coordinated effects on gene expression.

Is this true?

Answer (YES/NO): YES